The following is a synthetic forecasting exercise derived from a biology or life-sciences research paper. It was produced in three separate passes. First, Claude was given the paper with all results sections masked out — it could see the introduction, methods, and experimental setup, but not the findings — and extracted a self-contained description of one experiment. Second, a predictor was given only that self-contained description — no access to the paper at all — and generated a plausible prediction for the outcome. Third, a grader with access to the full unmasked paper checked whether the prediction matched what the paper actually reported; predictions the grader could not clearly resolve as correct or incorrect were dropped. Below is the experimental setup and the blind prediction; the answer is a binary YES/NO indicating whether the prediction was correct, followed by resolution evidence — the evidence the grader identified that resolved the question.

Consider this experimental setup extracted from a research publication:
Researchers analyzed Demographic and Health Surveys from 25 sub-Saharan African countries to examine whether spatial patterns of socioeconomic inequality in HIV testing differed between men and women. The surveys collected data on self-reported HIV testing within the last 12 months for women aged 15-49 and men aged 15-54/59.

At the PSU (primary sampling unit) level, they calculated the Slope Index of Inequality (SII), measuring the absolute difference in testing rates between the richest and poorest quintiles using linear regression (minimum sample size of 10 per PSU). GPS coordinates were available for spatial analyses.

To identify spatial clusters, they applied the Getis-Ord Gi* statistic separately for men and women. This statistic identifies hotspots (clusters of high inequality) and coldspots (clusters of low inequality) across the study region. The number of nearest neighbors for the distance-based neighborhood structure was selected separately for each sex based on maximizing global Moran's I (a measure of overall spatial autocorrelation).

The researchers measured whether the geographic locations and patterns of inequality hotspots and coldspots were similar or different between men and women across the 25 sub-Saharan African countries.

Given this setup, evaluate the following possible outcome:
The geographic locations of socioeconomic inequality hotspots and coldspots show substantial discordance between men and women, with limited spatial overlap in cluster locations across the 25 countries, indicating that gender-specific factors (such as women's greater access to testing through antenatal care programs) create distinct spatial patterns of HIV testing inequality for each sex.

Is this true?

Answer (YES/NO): NO